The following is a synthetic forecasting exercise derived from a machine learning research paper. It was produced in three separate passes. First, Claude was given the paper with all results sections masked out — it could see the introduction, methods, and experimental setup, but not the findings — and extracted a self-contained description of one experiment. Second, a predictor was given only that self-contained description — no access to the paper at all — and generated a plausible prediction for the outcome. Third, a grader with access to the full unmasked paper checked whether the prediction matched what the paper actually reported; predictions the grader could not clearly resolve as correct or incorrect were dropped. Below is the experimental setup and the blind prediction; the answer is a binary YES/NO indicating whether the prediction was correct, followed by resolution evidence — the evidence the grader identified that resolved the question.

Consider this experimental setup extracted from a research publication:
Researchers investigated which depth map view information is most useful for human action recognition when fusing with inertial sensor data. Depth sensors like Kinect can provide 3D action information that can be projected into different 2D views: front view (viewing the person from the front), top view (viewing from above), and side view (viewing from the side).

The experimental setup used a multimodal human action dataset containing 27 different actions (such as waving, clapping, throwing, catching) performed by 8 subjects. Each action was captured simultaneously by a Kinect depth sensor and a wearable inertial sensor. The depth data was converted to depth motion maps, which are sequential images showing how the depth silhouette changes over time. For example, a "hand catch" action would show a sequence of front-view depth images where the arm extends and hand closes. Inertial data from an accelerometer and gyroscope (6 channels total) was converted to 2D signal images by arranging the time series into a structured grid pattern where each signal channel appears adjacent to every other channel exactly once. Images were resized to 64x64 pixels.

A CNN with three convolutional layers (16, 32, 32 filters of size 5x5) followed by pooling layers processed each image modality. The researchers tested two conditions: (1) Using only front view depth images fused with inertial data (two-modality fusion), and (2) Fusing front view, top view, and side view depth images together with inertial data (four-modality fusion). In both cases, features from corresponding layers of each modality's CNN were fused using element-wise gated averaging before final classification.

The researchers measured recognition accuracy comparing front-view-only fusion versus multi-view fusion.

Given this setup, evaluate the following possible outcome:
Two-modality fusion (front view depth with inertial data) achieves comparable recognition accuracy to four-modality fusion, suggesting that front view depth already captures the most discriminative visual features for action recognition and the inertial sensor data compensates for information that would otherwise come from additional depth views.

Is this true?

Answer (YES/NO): YES